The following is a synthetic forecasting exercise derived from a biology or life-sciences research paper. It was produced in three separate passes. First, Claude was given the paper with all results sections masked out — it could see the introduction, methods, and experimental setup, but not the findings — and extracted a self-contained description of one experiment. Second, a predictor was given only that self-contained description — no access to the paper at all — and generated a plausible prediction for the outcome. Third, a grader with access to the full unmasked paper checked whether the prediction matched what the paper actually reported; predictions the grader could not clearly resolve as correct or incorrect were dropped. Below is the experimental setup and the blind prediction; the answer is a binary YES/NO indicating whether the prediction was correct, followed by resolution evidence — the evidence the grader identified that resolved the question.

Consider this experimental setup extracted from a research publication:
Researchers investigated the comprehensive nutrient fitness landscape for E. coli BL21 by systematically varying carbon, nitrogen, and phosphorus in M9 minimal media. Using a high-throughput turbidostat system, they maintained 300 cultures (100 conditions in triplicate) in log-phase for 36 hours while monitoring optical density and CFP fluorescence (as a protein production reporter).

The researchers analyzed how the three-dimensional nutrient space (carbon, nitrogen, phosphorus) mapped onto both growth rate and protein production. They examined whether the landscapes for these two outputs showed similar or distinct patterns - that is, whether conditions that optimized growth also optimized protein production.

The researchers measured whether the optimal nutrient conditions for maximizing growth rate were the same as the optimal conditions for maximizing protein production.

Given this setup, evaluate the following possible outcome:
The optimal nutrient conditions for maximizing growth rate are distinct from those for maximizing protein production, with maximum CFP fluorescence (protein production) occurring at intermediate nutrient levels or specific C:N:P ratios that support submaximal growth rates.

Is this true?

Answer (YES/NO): YES